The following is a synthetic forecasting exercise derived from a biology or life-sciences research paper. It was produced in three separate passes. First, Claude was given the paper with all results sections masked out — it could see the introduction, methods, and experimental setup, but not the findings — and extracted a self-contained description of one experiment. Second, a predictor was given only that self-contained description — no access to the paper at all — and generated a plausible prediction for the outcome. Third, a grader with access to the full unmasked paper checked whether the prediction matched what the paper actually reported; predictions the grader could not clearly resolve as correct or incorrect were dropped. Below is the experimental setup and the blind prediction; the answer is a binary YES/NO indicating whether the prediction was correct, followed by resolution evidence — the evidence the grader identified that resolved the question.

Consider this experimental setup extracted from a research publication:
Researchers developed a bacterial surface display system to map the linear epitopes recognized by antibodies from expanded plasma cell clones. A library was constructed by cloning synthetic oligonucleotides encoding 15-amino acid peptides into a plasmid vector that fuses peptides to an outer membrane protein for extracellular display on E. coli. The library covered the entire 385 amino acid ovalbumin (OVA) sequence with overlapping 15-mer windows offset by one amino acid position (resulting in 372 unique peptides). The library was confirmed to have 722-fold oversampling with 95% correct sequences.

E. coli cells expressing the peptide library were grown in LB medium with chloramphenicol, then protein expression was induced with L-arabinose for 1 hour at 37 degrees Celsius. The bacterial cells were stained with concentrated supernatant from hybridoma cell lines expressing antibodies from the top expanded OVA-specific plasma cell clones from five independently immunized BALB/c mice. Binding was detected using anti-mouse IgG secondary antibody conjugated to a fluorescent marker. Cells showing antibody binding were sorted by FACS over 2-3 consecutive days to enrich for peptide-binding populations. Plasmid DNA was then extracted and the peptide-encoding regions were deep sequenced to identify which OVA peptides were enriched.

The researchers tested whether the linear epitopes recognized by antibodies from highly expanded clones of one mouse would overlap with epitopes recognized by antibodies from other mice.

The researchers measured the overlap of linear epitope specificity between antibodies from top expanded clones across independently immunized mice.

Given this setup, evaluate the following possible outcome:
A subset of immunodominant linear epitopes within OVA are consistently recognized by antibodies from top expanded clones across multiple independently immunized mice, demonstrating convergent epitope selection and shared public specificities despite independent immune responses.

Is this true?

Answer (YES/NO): YES